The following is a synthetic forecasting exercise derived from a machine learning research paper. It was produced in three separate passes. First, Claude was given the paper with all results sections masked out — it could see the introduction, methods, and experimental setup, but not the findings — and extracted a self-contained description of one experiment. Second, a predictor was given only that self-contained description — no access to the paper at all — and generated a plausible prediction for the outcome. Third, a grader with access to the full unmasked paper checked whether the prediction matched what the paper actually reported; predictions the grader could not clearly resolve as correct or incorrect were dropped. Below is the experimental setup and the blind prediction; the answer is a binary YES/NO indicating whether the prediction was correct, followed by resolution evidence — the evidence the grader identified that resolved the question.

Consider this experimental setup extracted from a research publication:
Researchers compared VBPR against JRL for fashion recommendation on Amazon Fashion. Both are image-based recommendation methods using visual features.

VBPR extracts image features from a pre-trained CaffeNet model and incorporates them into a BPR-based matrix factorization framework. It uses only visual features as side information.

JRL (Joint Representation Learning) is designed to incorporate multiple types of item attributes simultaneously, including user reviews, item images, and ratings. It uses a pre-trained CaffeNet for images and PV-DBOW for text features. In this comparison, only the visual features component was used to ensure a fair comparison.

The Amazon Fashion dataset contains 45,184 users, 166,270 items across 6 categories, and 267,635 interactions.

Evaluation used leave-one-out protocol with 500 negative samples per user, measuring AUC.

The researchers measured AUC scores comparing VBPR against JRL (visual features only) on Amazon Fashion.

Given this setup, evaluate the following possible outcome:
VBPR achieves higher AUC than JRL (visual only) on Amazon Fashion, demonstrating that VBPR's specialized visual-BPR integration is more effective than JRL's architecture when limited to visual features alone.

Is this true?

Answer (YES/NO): NO